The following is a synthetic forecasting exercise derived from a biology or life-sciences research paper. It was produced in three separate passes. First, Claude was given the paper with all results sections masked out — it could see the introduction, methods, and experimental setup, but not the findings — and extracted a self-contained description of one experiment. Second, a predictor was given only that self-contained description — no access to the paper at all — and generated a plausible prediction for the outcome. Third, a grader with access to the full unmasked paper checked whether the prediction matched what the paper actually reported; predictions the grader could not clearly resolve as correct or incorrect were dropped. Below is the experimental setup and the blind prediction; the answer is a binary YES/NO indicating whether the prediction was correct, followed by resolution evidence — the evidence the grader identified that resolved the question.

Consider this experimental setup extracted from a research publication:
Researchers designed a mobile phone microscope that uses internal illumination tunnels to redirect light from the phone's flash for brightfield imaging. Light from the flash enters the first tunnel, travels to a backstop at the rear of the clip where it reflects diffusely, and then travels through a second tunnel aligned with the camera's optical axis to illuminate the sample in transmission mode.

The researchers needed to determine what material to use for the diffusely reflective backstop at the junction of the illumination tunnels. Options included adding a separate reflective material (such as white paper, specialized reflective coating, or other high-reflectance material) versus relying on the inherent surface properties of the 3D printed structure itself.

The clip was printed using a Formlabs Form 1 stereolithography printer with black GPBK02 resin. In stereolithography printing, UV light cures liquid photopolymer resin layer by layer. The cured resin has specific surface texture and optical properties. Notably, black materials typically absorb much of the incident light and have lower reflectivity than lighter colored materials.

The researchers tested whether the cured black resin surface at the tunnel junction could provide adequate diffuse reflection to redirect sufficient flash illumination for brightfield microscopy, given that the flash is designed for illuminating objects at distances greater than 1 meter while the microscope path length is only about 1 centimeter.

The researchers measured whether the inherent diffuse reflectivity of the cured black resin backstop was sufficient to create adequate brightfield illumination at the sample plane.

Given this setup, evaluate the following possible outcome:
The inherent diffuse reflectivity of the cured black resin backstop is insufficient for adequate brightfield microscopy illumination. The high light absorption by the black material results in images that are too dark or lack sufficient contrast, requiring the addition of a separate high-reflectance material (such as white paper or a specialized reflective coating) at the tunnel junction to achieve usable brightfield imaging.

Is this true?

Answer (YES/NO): NO